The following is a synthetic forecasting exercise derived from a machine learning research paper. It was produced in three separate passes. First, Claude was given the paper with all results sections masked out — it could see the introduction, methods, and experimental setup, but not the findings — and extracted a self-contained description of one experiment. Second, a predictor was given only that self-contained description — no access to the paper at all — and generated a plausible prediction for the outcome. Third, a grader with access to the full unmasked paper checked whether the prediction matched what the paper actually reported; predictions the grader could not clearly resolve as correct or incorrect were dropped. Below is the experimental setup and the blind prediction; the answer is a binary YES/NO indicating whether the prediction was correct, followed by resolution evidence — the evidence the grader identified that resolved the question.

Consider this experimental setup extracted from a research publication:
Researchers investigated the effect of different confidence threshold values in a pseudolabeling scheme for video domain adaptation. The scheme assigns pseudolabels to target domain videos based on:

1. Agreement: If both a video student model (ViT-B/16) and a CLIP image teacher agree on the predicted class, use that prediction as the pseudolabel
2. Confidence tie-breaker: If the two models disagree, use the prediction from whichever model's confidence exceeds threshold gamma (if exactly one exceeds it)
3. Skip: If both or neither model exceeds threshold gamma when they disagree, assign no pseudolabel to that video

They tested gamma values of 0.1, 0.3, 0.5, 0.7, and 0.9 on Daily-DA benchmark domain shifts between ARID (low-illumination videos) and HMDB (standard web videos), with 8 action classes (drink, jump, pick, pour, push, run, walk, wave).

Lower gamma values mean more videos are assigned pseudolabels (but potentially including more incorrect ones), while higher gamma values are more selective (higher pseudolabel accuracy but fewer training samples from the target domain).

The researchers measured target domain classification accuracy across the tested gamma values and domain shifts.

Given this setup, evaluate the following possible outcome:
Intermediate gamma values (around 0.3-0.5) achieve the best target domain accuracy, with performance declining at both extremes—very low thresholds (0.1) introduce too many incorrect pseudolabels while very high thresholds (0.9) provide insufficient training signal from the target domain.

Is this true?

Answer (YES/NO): NO